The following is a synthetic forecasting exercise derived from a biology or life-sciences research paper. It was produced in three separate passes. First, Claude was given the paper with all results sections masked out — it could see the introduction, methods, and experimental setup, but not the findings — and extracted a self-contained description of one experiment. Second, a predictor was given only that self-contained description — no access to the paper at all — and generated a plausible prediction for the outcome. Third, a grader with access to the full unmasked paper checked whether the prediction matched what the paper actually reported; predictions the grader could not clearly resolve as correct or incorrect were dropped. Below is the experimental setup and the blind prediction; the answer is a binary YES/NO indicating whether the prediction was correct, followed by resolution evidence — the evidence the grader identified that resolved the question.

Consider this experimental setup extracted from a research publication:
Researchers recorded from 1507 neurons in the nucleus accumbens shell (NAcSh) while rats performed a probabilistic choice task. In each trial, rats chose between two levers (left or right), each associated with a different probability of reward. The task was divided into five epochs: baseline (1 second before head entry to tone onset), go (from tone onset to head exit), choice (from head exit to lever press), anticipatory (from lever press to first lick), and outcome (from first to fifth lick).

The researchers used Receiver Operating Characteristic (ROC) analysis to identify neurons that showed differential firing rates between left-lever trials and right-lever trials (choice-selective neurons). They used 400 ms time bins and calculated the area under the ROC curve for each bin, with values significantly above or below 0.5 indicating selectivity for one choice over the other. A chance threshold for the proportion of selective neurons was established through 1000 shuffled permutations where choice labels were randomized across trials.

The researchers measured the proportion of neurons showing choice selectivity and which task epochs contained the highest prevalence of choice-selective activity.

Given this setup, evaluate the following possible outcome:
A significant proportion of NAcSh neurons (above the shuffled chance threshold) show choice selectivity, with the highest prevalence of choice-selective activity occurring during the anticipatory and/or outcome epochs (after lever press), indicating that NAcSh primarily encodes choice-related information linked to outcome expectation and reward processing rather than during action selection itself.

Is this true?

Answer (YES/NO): NO